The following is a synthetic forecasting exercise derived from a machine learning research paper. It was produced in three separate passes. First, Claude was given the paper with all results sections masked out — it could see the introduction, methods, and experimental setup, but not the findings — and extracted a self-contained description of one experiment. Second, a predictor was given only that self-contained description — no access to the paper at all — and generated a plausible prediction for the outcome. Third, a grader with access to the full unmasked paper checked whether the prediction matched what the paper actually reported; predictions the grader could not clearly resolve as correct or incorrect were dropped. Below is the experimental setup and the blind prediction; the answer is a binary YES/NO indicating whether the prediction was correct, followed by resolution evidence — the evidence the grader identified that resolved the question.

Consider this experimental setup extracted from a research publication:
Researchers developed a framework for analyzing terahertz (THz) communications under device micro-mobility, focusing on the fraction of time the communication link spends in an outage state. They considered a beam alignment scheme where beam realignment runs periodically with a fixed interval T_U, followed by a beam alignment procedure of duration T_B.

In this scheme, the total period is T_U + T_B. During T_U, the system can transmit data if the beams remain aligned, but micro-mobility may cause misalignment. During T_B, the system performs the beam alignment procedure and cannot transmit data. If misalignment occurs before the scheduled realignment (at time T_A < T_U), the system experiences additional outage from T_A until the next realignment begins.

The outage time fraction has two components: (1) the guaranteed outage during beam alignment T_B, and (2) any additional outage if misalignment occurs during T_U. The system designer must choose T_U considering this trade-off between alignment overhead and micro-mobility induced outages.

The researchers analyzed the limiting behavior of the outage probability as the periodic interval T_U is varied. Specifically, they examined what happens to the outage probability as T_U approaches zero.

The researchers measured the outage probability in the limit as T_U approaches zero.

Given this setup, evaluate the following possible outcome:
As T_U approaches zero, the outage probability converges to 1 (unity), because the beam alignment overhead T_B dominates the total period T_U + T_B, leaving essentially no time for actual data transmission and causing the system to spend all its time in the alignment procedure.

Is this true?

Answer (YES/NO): YES